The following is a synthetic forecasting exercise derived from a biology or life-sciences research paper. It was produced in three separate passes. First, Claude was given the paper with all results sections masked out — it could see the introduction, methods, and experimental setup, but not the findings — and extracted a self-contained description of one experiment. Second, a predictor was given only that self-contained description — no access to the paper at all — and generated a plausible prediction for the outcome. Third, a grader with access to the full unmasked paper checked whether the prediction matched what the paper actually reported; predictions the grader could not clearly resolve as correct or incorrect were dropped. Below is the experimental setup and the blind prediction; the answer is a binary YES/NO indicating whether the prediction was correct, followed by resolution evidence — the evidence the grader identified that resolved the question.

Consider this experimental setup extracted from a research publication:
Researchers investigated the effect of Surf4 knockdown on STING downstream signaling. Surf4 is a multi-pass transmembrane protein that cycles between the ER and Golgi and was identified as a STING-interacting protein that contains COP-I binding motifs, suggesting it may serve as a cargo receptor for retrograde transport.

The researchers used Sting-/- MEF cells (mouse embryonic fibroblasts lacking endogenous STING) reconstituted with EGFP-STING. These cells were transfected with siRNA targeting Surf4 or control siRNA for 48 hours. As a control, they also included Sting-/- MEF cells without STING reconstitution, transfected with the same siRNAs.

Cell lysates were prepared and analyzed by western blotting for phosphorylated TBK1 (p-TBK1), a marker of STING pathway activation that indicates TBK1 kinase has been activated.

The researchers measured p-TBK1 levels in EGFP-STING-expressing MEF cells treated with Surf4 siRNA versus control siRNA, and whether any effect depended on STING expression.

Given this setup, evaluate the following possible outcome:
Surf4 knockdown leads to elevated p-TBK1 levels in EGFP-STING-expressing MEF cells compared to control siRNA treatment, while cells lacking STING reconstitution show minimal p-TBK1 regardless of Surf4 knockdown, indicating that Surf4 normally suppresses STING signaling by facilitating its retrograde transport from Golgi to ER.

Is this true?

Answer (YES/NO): YES